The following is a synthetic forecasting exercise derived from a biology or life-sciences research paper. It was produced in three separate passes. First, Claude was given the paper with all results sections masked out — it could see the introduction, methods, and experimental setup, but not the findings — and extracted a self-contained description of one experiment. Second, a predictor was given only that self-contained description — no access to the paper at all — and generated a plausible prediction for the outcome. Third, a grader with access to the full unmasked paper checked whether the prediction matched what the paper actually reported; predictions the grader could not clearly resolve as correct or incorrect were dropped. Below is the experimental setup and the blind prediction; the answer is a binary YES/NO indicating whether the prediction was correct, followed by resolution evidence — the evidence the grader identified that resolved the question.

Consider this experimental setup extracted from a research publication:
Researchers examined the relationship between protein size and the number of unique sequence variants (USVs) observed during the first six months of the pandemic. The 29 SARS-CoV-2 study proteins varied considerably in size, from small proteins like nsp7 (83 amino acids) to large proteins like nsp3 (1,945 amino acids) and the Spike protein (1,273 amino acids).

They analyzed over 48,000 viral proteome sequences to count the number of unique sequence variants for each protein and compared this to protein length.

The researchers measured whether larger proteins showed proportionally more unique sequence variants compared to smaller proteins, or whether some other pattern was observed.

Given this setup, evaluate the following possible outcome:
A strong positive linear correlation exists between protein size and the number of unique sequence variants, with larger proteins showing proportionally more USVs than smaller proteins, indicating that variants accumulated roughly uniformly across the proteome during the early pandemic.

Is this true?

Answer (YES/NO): NO